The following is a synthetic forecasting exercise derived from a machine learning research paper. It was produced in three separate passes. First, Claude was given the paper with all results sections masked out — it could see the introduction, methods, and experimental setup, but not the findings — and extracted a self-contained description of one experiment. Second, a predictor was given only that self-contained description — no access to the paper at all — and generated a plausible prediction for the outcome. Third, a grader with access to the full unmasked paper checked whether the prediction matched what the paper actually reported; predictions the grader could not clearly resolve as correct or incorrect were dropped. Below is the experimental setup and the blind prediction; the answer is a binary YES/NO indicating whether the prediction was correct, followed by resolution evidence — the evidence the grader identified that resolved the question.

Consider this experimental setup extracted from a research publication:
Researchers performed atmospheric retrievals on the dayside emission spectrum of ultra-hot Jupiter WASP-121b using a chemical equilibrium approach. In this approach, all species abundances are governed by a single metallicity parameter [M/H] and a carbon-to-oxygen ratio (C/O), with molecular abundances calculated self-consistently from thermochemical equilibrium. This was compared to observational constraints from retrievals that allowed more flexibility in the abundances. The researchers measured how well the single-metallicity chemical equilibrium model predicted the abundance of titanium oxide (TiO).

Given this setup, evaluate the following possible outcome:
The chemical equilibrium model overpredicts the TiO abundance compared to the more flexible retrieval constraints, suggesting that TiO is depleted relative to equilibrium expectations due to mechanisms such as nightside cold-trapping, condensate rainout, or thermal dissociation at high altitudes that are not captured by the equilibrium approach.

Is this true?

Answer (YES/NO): YES